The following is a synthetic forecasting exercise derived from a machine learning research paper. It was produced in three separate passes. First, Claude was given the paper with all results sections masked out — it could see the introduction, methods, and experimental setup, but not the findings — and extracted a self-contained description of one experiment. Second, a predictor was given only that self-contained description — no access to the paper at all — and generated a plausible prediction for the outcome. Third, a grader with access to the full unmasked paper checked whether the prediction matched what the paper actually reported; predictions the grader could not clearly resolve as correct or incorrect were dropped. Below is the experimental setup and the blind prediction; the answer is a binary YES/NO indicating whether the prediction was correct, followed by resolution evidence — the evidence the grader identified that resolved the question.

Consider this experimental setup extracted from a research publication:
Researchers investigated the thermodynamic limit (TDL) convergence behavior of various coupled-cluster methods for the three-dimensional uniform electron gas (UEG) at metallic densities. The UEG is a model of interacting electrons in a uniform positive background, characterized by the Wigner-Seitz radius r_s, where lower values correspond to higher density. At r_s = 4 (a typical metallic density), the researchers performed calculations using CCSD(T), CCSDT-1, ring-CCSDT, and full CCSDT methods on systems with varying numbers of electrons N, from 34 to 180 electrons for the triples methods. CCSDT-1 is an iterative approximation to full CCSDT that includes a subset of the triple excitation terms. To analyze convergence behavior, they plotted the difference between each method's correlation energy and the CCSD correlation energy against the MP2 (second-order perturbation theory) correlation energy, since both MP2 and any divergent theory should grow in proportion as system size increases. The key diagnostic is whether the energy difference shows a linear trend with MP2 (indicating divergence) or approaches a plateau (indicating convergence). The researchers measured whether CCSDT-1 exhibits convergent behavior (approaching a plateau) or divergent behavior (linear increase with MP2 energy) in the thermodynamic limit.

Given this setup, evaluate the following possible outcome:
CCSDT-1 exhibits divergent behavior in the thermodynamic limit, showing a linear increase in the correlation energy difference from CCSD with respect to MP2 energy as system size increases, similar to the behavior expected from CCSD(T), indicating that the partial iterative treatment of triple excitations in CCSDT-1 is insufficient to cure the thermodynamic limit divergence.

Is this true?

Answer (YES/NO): YES